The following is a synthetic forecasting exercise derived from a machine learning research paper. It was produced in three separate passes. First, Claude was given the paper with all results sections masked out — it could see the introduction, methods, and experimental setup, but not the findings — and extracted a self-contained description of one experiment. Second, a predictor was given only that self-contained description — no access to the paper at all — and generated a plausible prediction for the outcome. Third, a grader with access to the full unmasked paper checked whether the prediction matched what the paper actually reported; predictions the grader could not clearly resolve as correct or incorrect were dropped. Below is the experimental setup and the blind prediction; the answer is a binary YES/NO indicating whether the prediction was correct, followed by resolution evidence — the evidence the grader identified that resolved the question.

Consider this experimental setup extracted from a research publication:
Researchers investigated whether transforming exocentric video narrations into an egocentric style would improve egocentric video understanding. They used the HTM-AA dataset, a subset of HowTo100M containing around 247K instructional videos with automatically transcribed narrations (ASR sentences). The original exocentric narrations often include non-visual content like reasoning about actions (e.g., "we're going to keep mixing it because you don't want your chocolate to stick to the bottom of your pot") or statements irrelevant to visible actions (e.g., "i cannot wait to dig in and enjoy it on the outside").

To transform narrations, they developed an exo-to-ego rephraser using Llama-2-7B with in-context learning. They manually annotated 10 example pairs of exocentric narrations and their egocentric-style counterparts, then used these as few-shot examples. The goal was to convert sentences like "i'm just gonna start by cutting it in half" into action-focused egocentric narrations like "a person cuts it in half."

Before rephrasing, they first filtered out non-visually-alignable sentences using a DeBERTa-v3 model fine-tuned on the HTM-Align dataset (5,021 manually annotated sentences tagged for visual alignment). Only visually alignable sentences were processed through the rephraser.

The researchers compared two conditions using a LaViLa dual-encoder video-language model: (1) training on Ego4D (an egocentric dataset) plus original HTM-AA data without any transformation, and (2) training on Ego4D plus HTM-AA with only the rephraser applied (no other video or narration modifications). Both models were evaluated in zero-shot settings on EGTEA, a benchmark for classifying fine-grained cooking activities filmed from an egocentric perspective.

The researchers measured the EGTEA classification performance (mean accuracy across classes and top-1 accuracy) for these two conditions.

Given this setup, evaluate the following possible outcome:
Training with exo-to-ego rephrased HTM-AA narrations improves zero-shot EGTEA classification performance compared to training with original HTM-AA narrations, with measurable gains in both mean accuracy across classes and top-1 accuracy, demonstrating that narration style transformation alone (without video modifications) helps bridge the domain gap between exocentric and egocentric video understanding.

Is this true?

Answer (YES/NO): NO